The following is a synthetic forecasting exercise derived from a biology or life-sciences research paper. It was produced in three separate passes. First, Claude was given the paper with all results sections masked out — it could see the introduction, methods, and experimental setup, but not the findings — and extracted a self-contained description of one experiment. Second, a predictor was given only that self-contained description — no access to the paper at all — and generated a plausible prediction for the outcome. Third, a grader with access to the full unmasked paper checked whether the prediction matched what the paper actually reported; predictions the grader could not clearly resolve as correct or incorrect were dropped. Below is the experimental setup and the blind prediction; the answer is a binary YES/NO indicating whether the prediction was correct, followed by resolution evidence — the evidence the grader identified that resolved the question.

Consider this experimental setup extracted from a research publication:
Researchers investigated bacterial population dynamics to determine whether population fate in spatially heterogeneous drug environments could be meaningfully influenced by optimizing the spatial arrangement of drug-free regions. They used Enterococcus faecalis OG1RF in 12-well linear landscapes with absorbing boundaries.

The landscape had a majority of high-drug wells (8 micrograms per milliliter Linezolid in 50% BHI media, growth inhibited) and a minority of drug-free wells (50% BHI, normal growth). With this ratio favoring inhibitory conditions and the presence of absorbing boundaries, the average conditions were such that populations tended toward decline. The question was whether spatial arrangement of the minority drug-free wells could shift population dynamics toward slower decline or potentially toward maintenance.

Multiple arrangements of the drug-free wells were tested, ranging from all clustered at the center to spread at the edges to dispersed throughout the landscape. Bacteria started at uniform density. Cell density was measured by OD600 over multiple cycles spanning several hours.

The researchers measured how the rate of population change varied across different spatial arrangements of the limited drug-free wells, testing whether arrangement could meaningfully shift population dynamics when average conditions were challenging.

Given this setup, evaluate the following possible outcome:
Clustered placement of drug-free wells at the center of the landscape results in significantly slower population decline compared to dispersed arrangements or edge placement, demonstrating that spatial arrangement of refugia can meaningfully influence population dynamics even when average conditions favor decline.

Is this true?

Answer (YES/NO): YES